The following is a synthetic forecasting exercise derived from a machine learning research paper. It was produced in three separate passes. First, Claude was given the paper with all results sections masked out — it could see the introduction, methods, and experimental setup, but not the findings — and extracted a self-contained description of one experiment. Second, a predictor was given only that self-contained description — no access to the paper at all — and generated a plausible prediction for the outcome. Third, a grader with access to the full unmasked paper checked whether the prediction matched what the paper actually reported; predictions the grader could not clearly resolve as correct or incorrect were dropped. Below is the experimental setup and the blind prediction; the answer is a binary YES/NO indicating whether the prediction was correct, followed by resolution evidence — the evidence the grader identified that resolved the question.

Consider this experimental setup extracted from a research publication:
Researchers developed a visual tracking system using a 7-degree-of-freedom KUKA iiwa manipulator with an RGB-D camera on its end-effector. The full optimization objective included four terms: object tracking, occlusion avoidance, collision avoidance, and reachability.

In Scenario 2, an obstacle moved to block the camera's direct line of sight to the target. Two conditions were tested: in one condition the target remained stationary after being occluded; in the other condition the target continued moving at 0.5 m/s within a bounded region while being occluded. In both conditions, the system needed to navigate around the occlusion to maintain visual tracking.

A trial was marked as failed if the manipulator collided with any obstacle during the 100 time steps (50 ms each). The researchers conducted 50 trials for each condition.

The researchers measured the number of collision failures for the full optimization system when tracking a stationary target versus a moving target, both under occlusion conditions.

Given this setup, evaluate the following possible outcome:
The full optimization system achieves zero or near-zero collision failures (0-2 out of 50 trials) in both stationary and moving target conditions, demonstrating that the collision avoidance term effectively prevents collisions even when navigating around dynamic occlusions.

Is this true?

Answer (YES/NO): YES